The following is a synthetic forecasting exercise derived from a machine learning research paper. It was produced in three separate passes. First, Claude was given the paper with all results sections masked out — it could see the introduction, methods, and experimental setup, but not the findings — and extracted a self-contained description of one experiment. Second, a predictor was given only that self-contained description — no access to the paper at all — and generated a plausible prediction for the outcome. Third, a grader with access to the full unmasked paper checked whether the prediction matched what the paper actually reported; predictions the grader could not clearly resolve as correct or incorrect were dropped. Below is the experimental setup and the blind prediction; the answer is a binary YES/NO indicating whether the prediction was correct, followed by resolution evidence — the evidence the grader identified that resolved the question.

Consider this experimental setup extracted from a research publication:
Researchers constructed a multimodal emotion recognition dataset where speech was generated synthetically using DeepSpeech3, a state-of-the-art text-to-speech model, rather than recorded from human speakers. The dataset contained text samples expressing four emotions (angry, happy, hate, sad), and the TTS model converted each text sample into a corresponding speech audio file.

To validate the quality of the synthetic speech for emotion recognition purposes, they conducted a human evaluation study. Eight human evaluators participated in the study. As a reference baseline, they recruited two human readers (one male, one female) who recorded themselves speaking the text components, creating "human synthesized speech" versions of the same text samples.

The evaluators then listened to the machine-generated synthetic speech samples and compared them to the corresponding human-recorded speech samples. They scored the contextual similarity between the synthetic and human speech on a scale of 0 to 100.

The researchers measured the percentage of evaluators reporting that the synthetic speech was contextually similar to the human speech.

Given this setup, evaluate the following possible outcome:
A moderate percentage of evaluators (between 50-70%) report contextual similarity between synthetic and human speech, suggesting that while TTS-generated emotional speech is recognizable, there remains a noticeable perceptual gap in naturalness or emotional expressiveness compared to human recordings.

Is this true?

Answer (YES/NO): YES